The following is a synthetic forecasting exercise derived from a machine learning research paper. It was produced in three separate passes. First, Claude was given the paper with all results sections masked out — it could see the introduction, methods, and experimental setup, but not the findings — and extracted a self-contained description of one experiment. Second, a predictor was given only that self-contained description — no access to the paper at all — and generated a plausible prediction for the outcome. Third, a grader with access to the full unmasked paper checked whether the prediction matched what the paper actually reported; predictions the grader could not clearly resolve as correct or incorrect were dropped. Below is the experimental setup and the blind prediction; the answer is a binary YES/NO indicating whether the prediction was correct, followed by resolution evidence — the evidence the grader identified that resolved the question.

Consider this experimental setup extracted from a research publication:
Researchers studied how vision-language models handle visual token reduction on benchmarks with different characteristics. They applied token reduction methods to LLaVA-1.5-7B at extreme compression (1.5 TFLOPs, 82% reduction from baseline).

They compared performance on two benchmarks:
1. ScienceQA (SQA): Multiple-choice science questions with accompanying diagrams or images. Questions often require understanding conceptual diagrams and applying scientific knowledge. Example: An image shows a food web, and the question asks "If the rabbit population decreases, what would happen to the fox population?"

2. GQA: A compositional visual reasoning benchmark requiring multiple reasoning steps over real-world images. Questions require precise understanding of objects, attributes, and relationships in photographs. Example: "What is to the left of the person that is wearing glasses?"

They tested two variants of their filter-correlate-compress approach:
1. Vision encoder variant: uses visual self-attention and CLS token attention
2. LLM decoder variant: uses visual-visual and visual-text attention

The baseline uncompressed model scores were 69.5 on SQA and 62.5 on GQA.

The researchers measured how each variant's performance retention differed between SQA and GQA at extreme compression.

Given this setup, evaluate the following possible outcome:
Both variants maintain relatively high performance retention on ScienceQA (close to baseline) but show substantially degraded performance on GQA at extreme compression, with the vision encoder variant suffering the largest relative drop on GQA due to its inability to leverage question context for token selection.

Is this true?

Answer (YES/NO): NO